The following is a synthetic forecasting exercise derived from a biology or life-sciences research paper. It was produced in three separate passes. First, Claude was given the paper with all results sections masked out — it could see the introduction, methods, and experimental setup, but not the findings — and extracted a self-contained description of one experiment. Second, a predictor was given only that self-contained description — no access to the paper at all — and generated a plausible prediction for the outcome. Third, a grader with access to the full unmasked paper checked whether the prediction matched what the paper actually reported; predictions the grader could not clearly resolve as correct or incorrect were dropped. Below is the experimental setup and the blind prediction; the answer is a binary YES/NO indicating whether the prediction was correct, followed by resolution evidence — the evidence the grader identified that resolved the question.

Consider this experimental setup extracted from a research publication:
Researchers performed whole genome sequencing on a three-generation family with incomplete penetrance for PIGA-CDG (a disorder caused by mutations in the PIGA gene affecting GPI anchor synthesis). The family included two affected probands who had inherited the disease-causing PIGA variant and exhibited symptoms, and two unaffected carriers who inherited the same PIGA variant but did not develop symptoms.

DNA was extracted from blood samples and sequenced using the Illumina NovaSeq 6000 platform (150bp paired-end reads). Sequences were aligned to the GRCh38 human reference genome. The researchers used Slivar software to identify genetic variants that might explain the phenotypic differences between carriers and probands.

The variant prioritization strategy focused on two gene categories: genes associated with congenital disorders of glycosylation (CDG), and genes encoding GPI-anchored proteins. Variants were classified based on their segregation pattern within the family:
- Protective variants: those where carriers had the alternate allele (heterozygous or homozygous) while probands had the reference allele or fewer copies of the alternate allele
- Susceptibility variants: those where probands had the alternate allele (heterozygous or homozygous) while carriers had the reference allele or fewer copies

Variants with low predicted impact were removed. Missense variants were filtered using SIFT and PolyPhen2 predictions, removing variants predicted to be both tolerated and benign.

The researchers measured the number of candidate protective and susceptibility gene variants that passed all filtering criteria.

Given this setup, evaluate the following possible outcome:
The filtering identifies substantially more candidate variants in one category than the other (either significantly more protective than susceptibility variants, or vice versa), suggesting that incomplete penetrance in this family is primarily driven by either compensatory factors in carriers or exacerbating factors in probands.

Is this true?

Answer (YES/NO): NO